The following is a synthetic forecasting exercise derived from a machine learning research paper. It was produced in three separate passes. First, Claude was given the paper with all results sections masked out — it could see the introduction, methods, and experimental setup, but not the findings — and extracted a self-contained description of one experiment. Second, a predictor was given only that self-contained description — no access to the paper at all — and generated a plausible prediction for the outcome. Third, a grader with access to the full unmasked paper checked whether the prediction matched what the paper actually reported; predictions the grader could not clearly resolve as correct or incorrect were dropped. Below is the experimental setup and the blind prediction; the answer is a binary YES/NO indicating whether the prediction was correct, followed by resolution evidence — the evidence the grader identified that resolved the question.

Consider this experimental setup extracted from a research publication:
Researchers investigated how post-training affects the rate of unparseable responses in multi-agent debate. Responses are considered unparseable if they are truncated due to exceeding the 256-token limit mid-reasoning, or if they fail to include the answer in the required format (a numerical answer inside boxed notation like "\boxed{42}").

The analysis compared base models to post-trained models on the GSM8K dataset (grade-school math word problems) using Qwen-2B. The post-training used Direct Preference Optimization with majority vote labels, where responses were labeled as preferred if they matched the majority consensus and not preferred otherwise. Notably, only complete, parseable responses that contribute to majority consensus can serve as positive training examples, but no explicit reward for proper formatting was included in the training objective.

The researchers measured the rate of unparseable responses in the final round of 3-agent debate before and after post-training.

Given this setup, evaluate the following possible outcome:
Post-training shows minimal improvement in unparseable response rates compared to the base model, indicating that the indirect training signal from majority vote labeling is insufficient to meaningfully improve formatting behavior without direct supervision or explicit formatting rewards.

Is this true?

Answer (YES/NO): NO